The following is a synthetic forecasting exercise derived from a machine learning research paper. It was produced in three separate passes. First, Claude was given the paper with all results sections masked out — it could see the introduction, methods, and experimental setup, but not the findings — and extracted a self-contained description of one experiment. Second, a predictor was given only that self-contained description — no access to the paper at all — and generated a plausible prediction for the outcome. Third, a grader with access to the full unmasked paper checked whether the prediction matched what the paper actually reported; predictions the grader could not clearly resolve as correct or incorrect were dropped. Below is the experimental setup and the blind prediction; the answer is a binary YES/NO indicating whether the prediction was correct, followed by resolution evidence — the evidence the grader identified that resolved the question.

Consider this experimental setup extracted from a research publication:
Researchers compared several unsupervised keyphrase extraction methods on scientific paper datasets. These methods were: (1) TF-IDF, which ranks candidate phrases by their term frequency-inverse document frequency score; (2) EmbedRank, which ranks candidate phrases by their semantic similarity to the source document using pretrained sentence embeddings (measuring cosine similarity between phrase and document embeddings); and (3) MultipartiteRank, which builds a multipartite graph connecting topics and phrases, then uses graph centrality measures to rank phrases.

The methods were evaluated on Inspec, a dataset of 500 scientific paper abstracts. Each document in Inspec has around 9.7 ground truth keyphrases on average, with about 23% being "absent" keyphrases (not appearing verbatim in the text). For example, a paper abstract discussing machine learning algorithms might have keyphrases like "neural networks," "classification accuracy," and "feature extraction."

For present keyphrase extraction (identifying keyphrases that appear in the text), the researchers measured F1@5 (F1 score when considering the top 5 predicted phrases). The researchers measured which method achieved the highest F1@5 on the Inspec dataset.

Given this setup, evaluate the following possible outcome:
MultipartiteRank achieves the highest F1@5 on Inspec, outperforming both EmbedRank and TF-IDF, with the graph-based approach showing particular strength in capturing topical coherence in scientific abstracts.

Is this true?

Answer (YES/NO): NO